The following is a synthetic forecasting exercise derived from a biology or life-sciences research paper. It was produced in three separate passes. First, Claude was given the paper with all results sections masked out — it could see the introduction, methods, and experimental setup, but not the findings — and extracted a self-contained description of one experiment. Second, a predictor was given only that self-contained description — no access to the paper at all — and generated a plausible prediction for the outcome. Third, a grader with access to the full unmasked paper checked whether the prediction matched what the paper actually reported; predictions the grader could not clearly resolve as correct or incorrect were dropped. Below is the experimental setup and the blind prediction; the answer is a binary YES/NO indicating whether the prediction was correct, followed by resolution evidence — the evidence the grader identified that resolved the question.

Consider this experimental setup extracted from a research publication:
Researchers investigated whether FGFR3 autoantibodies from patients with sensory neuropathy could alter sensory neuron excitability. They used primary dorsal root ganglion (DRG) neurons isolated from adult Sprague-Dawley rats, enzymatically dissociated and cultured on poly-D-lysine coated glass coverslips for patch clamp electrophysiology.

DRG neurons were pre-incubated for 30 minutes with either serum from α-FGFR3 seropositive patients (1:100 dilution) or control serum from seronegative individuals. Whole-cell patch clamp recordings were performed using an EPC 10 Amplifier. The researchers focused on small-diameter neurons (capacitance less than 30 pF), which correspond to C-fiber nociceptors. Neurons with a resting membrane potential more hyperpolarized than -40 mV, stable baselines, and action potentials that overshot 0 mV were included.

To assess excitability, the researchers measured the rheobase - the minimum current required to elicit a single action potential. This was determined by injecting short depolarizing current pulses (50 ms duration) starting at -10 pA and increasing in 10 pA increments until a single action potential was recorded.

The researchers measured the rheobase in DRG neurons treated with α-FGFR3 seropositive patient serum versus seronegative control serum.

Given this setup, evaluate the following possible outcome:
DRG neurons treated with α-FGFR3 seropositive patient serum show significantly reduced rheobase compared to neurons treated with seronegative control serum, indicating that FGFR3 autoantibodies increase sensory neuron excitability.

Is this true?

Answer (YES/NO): YES